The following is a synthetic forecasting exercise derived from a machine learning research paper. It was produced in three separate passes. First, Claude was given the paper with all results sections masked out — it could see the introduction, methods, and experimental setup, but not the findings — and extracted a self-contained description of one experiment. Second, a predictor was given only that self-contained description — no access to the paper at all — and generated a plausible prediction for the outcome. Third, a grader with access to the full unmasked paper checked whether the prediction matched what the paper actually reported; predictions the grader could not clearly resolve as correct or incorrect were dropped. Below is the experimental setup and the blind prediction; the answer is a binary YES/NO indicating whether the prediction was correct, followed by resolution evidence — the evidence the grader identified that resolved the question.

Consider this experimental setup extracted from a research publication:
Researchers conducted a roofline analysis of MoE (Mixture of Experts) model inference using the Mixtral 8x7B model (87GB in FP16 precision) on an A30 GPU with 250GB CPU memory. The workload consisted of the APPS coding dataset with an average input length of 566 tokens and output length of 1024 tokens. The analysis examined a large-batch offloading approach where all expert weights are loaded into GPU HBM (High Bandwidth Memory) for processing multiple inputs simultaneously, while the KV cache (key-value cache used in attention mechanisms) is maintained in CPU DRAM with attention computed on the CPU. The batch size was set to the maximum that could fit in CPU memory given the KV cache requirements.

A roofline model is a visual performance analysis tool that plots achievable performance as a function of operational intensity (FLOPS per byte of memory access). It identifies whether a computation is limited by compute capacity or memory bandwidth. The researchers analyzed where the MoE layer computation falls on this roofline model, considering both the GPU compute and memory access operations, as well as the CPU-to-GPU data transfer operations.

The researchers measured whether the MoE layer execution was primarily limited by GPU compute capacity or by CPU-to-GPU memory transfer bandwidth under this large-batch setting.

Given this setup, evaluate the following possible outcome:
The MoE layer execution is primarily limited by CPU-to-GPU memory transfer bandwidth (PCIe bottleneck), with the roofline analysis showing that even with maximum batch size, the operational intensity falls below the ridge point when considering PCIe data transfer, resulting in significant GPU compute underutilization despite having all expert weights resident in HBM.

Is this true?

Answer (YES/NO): YES